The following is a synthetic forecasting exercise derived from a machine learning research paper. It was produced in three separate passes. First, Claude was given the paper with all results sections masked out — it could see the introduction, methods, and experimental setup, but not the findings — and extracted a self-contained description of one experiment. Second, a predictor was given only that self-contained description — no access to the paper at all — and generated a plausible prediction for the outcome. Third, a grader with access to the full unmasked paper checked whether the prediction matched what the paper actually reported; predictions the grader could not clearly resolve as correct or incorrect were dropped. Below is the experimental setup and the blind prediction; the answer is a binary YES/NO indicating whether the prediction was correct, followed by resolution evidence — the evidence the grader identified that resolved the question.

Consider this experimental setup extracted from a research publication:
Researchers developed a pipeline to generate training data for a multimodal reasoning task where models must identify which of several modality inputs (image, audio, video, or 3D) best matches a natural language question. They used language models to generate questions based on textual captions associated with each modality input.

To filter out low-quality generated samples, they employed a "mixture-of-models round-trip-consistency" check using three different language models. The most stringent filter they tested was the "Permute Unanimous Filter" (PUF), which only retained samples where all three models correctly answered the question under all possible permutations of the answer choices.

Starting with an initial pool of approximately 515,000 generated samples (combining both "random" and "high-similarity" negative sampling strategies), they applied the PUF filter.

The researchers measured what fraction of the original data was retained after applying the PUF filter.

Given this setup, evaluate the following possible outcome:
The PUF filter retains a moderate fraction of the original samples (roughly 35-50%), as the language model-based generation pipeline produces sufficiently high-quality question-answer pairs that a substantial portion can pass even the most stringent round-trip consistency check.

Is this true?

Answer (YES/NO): NO